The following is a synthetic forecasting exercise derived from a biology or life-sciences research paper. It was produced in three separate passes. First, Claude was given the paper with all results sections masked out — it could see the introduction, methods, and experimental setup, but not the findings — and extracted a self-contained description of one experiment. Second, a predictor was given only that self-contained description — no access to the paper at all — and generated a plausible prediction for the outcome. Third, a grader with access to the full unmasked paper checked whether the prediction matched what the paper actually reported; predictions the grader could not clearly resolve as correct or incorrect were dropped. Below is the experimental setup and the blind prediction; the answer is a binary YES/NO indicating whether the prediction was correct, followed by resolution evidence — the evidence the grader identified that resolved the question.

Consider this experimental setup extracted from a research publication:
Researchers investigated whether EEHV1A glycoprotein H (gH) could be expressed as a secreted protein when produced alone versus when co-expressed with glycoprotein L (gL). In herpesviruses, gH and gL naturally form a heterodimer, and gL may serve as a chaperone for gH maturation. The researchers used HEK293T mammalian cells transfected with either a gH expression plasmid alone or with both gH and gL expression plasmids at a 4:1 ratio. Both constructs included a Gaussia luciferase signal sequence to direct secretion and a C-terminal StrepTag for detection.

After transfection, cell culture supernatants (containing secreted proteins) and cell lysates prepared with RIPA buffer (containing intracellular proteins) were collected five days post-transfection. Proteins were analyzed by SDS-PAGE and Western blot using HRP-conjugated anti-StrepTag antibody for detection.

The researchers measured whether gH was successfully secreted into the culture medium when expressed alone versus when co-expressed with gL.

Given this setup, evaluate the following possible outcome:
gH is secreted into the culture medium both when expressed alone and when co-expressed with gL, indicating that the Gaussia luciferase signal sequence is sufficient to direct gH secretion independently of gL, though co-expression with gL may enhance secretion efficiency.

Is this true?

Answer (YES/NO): NO